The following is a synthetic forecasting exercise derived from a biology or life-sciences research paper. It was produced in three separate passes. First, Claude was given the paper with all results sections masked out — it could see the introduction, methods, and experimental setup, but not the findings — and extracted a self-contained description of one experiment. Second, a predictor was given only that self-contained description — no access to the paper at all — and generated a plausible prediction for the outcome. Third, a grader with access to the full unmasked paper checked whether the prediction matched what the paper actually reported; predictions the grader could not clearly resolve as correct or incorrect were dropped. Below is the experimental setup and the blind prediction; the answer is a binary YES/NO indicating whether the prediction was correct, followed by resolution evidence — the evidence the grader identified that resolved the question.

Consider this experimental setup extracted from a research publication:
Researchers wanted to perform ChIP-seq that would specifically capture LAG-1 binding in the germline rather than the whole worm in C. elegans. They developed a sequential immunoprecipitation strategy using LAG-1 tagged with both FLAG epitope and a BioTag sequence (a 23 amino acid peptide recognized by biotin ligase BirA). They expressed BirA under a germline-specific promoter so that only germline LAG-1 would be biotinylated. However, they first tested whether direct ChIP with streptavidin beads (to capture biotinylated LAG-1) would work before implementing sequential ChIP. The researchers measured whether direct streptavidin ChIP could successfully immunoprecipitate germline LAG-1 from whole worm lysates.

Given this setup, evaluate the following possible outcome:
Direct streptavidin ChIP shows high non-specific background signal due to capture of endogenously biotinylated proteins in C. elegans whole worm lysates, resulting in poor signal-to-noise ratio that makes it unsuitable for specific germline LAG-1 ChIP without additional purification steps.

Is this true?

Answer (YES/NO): YES